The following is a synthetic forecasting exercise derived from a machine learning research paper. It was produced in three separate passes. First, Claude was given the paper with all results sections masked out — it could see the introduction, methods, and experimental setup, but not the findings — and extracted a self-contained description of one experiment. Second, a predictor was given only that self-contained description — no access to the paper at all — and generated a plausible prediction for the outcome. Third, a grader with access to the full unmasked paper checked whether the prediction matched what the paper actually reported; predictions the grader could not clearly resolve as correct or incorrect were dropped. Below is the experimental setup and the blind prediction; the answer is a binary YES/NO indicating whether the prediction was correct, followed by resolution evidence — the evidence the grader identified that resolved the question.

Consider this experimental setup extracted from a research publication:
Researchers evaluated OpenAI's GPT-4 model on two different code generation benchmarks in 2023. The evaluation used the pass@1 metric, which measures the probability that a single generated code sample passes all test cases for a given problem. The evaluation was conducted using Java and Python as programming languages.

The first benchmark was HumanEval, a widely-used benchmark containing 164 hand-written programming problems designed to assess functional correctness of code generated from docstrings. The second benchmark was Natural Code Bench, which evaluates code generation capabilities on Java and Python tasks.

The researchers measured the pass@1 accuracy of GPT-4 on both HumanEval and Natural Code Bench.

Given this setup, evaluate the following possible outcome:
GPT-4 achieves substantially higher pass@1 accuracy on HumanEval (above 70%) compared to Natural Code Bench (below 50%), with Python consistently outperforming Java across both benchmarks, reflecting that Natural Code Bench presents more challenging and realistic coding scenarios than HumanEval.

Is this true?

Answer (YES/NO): NO